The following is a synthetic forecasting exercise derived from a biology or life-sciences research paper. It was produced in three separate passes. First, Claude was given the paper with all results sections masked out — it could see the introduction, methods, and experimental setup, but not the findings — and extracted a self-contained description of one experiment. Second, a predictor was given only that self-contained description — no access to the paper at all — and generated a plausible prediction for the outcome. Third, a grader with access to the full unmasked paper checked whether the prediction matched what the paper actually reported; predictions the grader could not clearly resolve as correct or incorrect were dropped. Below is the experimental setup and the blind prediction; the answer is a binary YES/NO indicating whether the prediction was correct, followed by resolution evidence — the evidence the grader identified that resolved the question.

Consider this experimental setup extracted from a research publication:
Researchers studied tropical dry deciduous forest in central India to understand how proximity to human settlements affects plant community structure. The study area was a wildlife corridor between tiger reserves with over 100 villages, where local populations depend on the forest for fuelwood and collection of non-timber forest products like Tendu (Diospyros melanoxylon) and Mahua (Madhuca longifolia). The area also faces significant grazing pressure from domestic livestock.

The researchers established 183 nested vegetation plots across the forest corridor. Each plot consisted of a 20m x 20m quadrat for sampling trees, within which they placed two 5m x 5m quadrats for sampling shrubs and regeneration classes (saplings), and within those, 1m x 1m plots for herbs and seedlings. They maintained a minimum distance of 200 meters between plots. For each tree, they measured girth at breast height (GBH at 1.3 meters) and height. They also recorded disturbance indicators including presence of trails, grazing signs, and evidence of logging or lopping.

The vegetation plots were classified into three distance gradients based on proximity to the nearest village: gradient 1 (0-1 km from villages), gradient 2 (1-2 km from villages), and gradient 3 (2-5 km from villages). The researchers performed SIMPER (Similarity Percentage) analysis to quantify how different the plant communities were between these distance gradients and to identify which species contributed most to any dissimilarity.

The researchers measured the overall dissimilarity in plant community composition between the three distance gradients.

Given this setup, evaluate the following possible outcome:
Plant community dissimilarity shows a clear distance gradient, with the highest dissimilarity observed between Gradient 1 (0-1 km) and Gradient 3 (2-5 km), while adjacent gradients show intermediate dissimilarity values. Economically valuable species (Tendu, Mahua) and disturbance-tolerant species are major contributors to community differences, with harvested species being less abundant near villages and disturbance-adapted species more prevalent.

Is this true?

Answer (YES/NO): NO